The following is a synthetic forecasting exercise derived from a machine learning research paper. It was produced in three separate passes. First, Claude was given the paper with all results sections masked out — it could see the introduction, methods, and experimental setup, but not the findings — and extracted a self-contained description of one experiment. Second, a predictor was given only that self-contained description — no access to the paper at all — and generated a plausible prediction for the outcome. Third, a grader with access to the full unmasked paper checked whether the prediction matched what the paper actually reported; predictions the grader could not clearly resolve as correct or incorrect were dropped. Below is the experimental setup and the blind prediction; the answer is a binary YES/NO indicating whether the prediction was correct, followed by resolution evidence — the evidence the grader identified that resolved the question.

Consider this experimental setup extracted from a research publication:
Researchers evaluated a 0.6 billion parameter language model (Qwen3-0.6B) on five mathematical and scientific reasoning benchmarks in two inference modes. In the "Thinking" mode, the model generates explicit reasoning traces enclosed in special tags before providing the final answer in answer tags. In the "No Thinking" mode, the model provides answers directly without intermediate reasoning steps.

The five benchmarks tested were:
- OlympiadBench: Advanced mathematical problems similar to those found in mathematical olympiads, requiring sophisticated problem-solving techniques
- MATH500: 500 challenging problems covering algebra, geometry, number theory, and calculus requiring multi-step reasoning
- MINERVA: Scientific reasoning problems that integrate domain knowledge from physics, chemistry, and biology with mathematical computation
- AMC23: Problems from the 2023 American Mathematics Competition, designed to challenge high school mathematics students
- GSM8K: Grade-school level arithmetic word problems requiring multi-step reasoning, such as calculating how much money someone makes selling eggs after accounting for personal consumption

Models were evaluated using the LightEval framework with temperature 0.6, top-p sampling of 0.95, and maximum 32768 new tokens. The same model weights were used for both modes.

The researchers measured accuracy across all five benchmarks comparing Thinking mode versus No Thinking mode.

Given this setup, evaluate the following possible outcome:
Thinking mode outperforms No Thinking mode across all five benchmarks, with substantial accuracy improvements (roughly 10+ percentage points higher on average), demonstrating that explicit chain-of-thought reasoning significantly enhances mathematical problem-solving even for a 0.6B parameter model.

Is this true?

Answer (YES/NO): NO